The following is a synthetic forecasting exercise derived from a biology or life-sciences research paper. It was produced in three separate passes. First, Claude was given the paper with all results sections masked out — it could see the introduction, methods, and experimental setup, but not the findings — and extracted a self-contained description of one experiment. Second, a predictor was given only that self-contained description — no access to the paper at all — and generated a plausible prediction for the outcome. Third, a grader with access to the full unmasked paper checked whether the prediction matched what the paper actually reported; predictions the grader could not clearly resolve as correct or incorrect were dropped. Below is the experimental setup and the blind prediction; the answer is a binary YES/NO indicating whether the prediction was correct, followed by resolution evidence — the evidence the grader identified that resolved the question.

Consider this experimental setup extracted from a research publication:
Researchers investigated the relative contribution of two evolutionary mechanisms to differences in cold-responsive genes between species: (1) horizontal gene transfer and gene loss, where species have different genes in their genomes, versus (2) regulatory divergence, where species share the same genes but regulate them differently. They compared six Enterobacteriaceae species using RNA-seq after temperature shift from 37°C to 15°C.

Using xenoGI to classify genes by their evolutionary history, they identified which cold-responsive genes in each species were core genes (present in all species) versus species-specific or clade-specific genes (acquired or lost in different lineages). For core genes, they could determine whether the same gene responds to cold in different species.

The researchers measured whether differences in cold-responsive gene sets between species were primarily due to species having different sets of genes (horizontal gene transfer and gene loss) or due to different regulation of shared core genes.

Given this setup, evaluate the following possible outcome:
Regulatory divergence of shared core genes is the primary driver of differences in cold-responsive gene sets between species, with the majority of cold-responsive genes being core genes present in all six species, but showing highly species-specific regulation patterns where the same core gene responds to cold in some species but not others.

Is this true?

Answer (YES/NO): YES